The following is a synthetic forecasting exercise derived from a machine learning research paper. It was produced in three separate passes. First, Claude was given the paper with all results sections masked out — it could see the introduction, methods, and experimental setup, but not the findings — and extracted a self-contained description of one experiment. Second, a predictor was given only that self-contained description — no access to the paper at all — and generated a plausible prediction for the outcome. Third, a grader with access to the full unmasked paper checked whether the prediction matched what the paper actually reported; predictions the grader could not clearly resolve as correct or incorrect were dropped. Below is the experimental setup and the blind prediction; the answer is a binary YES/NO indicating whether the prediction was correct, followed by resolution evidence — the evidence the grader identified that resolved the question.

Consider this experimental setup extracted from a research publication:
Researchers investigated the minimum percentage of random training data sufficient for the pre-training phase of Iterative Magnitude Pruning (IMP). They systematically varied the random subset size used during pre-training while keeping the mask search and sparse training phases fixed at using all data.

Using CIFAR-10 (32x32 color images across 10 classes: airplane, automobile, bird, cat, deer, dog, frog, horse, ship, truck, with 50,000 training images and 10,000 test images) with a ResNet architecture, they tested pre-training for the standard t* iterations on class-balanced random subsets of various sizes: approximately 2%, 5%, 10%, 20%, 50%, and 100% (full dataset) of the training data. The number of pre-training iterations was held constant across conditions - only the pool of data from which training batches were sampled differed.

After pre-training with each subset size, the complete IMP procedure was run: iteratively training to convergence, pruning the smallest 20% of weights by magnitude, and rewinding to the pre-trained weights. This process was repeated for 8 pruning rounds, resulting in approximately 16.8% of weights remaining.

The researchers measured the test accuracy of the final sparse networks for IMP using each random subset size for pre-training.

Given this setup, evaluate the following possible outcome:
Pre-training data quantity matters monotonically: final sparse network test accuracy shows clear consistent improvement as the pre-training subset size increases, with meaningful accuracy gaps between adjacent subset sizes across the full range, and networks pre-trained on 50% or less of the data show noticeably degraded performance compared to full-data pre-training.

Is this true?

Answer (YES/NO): NO